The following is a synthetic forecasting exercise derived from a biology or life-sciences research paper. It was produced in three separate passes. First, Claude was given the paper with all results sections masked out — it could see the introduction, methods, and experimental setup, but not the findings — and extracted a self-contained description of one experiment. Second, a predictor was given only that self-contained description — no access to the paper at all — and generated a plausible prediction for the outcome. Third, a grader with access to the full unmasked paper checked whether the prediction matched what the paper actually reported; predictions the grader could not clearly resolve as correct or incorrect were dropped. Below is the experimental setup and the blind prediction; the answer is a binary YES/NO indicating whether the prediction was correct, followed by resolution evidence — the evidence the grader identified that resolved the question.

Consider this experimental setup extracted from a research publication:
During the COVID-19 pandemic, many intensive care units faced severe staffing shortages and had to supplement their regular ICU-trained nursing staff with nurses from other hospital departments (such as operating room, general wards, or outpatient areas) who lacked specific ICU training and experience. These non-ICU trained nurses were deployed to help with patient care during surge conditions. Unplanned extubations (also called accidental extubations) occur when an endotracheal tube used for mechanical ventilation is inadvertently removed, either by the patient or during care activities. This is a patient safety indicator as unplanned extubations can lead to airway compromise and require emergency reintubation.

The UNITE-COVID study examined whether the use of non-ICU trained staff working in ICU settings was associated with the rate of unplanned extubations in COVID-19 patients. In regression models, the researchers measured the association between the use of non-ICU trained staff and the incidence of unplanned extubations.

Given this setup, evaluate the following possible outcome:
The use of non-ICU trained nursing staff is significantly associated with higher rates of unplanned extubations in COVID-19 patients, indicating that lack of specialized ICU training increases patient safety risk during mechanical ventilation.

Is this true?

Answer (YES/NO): YES